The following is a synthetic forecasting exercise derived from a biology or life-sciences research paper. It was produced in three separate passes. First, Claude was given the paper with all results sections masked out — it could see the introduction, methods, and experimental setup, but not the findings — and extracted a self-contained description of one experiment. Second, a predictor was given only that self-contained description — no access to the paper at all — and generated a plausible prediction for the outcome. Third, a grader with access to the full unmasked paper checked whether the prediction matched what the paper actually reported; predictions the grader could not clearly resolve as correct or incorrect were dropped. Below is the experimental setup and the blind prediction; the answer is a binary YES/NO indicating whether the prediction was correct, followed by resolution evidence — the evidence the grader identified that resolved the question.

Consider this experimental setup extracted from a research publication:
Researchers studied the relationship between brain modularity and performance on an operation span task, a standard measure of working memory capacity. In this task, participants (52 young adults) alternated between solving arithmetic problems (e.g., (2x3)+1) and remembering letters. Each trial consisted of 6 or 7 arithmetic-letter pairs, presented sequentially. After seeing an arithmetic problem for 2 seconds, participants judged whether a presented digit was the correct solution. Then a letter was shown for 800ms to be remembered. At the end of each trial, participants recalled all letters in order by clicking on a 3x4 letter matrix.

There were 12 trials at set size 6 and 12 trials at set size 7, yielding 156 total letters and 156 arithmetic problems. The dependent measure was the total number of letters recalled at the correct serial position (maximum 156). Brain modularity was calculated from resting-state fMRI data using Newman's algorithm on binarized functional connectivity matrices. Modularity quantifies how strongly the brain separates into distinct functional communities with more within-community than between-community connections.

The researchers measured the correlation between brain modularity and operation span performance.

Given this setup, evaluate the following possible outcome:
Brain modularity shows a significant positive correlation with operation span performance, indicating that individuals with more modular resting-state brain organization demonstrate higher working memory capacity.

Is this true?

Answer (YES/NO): NO